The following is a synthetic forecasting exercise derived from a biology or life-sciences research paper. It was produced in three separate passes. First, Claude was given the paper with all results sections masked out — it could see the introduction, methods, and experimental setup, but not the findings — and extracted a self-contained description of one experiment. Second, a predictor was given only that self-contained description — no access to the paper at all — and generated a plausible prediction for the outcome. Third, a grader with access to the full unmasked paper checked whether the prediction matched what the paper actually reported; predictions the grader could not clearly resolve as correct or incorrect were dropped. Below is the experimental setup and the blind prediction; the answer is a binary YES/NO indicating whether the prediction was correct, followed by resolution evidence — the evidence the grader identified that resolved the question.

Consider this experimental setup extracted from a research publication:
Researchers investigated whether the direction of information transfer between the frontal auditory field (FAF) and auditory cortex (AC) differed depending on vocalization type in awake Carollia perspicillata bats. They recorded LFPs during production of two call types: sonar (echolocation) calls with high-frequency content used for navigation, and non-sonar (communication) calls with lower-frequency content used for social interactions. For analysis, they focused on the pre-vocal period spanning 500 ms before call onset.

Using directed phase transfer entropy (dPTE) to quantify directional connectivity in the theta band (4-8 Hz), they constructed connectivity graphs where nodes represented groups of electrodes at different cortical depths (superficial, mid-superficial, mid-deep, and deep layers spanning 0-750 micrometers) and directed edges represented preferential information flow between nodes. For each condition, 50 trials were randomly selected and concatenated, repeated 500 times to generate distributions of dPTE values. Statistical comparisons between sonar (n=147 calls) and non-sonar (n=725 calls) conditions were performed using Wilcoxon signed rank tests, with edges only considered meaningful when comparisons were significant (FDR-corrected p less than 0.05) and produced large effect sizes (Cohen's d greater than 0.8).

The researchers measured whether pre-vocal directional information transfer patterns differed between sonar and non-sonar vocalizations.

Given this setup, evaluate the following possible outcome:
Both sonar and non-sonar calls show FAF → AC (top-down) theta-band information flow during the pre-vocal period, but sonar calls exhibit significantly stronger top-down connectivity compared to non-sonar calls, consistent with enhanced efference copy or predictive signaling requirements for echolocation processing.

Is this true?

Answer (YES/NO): NO